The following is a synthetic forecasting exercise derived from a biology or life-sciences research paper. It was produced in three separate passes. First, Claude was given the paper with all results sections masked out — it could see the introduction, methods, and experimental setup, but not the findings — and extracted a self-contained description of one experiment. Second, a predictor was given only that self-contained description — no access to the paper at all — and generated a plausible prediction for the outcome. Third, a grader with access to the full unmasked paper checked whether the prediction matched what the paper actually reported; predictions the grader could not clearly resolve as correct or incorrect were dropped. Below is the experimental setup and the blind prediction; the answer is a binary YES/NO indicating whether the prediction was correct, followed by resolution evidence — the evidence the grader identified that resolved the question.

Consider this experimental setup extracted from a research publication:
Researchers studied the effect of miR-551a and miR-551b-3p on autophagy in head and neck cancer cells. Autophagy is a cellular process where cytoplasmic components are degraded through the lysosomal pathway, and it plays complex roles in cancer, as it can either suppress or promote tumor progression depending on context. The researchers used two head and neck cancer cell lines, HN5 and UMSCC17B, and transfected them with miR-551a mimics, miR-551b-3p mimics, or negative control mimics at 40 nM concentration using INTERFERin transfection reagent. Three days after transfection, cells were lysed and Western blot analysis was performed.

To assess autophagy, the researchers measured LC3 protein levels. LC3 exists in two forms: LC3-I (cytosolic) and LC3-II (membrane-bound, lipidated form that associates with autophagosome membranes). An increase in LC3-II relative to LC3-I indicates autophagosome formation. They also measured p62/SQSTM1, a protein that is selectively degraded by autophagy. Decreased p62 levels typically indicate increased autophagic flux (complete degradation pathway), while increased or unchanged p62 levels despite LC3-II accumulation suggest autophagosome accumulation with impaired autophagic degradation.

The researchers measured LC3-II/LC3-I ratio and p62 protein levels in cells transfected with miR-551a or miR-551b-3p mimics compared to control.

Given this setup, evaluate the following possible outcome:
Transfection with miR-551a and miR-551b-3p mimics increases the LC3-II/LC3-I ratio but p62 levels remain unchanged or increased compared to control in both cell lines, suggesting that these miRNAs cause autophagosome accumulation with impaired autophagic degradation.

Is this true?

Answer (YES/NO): YES